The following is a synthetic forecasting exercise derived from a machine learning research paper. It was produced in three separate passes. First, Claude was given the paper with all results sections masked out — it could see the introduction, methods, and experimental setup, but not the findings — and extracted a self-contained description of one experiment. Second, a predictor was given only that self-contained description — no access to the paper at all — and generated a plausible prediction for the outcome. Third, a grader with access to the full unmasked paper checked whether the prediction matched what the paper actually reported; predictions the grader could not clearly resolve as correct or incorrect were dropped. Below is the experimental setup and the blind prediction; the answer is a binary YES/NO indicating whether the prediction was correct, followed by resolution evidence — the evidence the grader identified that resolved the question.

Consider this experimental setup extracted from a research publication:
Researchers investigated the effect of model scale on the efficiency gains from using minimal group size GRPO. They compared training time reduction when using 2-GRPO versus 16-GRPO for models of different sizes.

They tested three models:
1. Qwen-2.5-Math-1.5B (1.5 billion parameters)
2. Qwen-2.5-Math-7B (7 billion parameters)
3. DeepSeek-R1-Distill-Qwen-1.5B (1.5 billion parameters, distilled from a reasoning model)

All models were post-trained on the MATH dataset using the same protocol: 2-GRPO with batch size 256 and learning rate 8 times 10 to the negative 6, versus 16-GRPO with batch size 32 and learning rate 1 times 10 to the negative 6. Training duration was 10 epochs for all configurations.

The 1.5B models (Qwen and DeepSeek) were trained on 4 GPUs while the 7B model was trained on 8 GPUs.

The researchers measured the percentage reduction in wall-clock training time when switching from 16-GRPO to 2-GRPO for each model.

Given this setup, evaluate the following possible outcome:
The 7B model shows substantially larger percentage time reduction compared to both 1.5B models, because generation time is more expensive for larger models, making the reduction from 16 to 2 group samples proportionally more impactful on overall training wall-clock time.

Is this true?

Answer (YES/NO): NO